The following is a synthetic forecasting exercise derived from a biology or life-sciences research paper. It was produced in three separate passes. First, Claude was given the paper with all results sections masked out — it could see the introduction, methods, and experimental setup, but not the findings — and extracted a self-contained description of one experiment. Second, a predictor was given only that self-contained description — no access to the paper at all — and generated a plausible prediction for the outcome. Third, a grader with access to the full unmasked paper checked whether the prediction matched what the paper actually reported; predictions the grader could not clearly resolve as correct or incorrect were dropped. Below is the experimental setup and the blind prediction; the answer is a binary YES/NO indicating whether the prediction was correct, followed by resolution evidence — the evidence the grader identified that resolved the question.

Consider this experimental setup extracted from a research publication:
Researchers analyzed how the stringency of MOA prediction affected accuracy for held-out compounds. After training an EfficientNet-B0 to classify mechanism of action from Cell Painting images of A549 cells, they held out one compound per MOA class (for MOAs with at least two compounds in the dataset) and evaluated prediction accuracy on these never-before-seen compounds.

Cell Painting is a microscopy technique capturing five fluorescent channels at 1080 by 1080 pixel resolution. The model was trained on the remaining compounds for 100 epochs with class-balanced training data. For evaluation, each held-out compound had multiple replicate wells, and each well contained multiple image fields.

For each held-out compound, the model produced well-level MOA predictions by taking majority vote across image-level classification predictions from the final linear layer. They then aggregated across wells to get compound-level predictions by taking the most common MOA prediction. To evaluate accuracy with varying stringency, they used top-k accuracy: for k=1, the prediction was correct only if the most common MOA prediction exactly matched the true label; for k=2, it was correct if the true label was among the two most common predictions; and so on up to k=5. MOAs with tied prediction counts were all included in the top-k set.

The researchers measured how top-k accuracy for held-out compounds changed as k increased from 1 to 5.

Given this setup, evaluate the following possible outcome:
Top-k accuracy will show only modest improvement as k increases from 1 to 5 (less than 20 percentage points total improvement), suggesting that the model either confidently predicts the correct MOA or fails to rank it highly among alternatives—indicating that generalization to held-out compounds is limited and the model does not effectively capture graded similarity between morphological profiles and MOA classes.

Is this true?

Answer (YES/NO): YES